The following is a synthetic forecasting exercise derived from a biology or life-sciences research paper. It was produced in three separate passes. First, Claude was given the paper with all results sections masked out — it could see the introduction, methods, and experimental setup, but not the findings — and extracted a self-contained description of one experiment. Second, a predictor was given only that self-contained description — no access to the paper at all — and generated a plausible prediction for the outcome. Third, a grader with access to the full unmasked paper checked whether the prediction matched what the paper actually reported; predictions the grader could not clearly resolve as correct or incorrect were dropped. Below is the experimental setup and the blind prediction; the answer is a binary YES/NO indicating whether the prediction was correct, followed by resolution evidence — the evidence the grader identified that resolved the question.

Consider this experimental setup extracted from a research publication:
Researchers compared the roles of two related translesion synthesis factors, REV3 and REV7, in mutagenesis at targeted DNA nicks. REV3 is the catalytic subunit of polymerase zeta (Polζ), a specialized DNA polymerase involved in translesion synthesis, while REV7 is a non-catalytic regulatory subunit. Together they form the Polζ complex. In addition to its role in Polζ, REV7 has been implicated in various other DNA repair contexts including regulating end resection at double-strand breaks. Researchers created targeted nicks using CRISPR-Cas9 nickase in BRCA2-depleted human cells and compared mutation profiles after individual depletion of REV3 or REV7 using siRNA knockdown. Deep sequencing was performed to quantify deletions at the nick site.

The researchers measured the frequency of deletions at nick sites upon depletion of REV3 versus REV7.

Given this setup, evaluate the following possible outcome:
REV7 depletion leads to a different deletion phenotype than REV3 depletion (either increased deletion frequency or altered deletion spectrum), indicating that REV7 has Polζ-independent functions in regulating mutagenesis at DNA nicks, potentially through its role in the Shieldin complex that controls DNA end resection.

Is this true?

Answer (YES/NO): NO